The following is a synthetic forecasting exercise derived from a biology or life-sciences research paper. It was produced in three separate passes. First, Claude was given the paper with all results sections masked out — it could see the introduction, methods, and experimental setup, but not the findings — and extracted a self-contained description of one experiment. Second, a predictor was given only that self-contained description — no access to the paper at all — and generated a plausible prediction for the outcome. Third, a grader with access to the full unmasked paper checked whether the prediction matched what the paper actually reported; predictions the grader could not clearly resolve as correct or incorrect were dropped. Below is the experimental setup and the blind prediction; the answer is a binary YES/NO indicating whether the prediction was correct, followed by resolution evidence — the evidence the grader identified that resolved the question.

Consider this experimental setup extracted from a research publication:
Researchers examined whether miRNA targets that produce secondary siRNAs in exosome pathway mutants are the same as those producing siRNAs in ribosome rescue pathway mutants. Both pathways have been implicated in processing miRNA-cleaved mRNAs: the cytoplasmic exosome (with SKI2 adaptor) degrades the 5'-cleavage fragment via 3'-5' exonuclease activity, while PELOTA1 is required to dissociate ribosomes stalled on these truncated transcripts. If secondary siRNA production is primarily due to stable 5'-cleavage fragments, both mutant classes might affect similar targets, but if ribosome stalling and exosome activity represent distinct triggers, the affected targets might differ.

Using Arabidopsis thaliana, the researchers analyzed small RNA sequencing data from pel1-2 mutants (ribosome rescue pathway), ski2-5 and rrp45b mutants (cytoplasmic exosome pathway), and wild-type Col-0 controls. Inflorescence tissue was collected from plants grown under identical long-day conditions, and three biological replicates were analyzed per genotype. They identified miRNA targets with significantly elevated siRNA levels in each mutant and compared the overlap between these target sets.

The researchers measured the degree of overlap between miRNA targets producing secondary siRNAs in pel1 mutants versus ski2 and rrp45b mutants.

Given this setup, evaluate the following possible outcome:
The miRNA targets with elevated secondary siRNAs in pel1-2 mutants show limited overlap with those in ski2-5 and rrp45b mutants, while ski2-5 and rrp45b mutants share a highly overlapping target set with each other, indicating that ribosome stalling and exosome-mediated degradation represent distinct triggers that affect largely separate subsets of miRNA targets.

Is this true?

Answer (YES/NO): YES